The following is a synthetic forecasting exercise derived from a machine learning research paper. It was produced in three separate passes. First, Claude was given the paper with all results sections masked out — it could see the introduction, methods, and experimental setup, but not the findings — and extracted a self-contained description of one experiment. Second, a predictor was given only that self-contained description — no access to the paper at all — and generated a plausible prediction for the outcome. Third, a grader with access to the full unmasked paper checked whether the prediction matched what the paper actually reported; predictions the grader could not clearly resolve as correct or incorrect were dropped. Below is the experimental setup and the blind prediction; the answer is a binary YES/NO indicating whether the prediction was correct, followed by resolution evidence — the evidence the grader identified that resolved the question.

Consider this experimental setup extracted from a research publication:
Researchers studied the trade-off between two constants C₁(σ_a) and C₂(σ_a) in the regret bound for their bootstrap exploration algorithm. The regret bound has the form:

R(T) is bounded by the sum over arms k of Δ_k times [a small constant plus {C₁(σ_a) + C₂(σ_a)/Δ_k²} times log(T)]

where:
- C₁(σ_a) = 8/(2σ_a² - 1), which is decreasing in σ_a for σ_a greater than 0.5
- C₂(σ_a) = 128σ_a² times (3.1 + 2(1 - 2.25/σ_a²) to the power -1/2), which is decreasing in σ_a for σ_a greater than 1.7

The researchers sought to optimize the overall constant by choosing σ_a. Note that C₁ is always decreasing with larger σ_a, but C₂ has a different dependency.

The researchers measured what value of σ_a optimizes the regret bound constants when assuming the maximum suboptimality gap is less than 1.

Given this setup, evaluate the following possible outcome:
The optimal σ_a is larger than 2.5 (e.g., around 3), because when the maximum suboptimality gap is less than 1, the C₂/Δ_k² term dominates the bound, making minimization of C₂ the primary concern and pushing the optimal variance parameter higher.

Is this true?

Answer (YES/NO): NO